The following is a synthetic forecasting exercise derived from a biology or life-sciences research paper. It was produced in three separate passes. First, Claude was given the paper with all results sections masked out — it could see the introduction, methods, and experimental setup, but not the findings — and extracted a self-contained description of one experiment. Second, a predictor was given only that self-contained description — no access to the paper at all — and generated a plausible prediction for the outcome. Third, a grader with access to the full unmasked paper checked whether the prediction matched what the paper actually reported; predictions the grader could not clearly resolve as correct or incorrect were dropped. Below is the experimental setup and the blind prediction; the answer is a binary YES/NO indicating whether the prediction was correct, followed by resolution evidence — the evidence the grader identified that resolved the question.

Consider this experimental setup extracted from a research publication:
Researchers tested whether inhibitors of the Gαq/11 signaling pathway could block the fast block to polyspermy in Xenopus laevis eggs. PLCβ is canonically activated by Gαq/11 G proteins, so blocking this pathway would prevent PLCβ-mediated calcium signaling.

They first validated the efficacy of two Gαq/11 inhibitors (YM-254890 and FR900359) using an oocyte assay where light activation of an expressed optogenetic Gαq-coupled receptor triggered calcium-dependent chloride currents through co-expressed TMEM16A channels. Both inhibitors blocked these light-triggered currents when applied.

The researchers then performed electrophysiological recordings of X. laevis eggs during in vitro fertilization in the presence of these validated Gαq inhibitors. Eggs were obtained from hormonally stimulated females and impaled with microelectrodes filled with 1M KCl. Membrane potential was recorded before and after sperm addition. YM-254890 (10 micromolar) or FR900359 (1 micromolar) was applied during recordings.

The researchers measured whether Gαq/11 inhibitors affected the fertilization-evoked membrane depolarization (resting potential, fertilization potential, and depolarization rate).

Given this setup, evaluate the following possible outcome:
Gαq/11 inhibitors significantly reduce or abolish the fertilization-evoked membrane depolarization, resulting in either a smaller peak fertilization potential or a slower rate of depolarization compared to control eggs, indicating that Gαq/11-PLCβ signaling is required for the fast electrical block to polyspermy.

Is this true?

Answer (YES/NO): NO